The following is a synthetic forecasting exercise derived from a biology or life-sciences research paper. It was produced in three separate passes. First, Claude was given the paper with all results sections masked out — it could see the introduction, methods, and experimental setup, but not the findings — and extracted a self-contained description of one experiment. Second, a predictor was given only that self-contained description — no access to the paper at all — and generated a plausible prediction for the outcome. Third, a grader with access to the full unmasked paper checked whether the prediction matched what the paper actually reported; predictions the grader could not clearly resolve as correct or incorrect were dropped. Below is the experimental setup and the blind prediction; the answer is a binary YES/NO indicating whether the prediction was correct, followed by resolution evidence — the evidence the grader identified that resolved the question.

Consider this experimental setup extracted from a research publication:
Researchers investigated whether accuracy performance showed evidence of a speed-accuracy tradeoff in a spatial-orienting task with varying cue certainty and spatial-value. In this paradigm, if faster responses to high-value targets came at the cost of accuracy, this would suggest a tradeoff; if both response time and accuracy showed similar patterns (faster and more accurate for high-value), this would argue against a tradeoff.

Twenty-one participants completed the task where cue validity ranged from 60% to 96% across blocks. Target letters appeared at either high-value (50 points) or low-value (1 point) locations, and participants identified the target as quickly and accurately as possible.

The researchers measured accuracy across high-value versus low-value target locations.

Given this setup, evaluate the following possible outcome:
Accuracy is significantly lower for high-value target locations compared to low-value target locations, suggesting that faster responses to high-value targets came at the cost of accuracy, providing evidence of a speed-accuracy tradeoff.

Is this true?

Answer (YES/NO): NO